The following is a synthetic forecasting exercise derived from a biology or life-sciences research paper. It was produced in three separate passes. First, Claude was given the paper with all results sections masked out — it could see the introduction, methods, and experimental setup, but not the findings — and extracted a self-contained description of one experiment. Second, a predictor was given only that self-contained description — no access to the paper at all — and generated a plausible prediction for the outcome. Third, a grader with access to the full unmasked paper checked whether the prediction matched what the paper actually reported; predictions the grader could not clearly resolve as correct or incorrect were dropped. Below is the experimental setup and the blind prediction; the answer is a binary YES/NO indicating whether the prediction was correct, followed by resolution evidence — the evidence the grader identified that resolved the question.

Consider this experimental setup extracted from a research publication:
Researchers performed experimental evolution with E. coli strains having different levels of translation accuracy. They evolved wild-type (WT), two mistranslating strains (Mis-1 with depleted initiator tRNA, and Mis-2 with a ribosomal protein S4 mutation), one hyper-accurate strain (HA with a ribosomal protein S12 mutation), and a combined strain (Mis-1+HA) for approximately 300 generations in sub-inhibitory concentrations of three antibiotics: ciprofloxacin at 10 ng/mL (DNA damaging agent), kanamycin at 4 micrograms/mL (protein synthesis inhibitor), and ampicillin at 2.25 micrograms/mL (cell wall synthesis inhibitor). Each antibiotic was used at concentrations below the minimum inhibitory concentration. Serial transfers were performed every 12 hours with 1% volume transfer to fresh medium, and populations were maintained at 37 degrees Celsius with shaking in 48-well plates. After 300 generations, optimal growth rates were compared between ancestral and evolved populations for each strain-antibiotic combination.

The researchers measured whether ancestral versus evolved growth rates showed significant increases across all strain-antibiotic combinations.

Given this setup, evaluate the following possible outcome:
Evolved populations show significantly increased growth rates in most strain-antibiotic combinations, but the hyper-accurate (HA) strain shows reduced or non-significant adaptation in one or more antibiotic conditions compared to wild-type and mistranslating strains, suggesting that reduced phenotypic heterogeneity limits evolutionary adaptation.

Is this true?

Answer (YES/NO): NO